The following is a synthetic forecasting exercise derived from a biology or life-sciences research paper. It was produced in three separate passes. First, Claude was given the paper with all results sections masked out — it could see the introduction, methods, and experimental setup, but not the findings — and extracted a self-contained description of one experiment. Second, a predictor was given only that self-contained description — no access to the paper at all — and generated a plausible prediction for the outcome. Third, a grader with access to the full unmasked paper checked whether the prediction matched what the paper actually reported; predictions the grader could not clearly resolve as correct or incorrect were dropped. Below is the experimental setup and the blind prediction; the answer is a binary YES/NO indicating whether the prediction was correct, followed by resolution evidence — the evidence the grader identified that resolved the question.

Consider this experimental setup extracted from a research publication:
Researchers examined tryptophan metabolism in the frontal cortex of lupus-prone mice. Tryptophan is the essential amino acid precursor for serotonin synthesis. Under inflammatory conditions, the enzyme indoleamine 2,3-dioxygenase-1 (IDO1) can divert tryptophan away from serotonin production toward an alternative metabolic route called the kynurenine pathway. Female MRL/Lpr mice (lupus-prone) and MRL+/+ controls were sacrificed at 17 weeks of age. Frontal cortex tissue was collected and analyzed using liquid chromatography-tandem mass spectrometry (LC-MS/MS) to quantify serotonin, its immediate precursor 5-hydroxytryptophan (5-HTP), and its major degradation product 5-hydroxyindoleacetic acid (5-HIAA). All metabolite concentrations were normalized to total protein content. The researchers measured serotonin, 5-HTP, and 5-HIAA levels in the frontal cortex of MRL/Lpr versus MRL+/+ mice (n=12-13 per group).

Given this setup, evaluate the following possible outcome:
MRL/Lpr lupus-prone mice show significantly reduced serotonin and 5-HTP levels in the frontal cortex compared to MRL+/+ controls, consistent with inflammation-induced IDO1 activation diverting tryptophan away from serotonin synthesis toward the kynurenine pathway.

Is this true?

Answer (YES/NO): YES